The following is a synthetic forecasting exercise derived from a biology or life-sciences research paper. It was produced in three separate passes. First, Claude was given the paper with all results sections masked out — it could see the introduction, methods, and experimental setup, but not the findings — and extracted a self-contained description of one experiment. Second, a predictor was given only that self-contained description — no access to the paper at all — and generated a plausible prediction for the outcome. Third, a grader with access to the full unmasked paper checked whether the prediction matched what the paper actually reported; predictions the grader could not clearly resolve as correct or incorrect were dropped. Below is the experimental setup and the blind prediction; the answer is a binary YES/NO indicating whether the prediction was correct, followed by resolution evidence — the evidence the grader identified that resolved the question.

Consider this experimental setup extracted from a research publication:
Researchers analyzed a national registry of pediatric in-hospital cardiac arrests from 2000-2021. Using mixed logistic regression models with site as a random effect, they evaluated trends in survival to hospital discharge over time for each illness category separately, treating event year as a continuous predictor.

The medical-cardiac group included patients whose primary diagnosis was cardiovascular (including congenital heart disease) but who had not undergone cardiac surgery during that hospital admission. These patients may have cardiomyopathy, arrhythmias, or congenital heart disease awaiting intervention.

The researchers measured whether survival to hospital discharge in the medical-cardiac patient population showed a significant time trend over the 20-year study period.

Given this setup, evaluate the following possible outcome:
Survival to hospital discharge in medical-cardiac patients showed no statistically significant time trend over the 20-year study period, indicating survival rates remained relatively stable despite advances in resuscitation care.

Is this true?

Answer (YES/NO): NO